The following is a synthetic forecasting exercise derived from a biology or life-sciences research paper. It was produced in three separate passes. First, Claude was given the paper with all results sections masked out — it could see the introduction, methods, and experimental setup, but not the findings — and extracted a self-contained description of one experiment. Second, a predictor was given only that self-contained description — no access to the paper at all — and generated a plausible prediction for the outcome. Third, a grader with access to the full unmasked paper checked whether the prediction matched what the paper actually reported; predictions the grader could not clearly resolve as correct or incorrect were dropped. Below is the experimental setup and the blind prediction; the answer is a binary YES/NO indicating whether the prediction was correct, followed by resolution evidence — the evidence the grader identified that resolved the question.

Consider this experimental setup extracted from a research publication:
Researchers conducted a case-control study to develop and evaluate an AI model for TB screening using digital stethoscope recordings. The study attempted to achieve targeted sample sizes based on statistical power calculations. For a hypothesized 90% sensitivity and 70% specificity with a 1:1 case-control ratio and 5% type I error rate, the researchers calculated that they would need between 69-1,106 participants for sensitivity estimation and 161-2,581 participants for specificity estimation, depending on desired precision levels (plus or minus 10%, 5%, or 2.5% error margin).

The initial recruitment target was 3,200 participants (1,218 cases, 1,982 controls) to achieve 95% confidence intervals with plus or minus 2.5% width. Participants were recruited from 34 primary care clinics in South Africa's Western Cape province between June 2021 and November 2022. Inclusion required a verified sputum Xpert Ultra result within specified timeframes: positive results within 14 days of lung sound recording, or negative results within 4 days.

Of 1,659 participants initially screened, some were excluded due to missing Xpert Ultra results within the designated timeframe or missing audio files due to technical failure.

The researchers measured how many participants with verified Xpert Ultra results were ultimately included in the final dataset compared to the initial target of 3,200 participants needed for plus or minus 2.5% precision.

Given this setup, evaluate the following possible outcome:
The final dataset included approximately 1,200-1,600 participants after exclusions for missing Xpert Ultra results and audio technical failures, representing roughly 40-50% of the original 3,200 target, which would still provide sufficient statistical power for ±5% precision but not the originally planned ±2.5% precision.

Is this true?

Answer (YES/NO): NO